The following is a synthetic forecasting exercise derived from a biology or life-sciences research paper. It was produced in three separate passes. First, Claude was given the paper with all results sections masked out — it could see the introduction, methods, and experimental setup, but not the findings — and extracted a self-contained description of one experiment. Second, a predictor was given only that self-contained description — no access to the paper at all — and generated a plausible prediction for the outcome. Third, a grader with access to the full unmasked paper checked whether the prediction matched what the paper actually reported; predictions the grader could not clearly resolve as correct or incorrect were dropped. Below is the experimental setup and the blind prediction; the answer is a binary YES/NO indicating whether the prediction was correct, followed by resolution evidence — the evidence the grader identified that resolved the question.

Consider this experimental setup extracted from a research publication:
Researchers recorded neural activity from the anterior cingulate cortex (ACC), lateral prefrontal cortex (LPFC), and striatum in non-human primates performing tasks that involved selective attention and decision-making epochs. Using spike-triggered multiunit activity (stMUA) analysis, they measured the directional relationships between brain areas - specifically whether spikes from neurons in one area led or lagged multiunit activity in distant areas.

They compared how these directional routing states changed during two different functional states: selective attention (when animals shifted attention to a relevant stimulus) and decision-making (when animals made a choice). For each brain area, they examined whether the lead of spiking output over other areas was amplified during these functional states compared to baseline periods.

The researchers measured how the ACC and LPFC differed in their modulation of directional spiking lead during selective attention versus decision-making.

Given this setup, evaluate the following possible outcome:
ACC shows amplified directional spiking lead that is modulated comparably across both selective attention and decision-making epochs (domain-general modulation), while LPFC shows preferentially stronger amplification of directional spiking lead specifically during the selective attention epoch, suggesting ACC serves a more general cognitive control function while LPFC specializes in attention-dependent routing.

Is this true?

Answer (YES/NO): NO